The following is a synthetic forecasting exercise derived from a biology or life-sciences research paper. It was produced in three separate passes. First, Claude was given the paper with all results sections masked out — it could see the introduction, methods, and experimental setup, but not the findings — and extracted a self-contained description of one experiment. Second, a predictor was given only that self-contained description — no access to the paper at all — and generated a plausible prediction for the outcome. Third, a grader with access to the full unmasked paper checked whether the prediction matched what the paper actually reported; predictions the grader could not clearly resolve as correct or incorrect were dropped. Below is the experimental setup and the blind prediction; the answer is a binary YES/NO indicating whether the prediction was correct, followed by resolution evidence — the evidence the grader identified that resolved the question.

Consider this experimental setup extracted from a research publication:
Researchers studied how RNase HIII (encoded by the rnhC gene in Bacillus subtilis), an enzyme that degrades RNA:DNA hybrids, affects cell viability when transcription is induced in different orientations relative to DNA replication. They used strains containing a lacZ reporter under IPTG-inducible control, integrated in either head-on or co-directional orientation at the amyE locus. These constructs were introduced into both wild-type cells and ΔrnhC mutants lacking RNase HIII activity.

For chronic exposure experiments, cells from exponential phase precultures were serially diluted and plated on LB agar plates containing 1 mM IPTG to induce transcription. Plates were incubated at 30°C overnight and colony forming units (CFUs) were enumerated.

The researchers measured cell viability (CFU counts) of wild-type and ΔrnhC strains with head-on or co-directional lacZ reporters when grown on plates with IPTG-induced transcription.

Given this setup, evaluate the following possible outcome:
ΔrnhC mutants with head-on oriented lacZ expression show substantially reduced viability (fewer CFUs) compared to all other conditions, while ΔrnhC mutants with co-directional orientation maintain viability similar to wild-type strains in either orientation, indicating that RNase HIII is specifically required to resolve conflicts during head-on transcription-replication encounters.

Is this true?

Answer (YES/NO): YES